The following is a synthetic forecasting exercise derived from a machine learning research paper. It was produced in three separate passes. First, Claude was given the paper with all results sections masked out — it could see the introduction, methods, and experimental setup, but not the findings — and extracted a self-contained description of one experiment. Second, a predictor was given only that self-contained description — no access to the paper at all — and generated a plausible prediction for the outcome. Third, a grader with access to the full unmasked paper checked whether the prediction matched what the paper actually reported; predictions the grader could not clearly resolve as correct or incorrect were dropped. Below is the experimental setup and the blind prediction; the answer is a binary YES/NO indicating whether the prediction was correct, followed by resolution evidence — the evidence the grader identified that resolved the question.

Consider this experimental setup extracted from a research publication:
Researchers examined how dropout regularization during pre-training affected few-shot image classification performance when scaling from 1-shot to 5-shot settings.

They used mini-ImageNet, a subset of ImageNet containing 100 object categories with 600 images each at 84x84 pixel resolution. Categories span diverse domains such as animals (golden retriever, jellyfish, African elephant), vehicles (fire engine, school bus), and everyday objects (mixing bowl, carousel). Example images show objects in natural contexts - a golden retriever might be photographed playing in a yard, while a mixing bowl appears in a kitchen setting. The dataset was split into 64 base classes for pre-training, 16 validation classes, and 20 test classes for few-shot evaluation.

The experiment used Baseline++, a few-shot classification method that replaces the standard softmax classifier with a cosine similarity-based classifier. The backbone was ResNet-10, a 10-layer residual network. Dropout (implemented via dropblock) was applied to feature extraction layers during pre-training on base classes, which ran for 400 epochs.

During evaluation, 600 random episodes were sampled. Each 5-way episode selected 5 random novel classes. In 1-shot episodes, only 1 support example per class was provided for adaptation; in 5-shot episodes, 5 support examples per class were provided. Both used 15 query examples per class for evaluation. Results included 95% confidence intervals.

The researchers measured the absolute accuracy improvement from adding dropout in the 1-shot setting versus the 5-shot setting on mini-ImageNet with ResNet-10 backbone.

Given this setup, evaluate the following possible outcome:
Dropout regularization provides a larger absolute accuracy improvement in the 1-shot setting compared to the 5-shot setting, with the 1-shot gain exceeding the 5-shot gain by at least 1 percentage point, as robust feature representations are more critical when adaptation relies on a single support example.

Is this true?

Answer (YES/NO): YES